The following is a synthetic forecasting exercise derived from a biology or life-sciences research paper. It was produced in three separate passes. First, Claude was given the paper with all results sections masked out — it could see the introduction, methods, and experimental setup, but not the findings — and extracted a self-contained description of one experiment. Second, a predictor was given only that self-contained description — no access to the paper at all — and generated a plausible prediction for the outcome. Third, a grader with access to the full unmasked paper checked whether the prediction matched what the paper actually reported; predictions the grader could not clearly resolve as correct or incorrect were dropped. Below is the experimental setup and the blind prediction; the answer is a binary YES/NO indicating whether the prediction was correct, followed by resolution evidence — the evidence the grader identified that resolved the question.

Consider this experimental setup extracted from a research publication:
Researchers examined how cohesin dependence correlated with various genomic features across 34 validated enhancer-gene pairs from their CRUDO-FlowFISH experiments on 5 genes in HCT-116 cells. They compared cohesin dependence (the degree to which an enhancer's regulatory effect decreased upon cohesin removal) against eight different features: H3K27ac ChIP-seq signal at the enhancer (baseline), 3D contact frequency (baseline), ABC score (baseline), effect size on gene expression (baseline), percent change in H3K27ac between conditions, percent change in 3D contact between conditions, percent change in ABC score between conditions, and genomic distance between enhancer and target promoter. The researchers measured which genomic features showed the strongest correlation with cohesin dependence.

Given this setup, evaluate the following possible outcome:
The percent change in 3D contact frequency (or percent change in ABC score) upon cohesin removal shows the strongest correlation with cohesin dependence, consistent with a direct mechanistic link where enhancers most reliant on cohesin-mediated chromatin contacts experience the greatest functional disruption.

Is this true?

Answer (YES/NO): YES